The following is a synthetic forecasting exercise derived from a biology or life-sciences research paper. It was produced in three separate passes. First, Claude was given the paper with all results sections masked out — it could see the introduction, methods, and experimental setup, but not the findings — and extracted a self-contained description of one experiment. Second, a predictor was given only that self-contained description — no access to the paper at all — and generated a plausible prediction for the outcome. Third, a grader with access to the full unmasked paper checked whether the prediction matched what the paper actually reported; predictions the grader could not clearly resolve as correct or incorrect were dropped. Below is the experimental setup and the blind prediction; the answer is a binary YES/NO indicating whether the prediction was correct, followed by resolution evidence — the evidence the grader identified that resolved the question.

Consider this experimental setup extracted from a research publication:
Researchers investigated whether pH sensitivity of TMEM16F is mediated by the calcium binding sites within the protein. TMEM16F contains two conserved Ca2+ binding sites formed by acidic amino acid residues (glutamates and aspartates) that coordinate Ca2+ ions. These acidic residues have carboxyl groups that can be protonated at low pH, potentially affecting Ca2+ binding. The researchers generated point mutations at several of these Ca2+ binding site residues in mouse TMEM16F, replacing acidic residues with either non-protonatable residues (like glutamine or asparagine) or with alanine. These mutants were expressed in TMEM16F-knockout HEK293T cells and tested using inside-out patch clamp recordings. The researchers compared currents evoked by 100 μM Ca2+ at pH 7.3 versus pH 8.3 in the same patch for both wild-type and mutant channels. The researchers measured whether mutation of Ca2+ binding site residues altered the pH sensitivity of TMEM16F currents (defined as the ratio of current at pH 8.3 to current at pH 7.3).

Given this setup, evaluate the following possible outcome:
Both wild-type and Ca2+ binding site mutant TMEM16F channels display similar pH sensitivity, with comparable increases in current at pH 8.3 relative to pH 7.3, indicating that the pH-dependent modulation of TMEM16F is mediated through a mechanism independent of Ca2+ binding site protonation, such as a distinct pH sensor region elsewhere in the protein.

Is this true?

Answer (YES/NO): NO